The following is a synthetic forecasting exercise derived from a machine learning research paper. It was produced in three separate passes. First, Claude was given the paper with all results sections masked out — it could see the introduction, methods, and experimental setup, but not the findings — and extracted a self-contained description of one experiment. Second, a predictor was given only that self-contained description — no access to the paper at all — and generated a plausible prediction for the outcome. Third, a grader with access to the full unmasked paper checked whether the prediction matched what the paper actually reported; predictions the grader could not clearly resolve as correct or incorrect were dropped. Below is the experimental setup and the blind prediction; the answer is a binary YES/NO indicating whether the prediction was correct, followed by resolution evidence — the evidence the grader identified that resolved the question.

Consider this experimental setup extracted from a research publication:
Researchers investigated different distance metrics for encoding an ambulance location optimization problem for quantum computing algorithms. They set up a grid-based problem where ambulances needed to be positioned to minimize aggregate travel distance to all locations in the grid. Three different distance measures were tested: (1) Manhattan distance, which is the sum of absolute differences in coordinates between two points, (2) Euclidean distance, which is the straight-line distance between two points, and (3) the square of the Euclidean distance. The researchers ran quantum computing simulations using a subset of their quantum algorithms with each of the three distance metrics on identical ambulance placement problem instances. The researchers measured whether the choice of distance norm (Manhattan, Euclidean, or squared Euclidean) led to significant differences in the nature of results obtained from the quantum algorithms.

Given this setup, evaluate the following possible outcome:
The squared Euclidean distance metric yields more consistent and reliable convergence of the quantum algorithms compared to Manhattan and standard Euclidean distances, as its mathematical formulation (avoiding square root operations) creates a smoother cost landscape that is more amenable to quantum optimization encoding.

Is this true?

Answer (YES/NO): NO